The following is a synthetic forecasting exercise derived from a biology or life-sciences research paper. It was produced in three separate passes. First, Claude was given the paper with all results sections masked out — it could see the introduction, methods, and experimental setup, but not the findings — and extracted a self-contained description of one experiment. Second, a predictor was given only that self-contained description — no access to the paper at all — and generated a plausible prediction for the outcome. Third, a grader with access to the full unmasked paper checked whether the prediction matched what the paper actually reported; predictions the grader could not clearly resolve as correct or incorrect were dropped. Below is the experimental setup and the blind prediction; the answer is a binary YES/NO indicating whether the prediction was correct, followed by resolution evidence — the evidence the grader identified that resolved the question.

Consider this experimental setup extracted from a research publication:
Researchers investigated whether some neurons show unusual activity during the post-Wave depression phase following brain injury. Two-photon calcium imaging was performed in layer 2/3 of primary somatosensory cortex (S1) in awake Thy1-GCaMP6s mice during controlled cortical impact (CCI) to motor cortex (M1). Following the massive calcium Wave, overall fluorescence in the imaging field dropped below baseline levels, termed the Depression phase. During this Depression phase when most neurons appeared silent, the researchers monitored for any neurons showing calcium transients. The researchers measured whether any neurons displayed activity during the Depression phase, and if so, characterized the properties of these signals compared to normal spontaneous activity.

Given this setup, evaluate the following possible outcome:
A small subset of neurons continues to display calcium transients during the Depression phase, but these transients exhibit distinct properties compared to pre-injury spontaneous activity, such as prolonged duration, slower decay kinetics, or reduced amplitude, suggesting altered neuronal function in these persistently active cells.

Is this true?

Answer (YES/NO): NO